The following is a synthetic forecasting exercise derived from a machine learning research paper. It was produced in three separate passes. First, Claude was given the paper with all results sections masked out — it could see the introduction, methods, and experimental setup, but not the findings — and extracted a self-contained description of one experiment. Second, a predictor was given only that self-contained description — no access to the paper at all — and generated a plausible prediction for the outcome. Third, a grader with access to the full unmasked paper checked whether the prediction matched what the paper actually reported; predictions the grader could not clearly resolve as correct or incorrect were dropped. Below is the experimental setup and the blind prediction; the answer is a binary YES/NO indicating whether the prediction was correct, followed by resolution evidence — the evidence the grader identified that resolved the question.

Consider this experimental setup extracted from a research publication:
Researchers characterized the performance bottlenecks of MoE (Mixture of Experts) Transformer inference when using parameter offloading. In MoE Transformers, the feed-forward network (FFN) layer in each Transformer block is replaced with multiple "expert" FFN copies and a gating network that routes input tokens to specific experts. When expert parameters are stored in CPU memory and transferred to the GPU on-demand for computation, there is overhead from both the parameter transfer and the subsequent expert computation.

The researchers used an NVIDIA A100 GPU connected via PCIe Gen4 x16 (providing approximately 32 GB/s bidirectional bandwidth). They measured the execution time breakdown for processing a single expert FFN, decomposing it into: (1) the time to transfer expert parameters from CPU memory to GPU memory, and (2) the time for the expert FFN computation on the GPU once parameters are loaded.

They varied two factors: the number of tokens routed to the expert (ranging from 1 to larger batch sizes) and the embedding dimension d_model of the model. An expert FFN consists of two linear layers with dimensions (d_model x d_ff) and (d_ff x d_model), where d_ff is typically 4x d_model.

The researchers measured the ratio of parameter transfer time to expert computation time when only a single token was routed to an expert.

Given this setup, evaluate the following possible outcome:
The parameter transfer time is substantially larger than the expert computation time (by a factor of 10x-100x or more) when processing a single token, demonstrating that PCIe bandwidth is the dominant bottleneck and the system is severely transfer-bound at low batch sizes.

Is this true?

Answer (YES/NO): YES